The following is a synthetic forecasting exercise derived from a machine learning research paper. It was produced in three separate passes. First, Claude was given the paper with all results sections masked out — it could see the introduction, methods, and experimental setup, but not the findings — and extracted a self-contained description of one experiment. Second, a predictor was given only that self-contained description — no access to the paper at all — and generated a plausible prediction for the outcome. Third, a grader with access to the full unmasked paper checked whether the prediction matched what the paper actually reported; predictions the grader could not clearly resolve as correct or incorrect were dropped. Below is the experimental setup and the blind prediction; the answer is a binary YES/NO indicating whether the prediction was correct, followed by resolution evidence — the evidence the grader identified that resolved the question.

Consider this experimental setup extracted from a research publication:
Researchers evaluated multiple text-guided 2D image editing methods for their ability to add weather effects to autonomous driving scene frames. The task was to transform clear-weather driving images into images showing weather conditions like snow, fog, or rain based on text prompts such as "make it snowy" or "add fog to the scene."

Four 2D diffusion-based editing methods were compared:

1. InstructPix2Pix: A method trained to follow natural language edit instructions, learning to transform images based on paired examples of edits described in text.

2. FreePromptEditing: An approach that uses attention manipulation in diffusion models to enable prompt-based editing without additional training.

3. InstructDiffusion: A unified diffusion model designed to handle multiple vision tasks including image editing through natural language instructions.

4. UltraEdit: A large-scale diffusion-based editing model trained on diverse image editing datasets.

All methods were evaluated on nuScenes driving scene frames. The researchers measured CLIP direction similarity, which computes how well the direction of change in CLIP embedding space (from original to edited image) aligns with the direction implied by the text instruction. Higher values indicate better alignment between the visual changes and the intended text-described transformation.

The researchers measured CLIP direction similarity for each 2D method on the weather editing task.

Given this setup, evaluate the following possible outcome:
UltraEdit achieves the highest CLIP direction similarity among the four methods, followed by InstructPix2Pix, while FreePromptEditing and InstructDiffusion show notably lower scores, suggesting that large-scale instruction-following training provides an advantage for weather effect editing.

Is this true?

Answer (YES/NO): YES